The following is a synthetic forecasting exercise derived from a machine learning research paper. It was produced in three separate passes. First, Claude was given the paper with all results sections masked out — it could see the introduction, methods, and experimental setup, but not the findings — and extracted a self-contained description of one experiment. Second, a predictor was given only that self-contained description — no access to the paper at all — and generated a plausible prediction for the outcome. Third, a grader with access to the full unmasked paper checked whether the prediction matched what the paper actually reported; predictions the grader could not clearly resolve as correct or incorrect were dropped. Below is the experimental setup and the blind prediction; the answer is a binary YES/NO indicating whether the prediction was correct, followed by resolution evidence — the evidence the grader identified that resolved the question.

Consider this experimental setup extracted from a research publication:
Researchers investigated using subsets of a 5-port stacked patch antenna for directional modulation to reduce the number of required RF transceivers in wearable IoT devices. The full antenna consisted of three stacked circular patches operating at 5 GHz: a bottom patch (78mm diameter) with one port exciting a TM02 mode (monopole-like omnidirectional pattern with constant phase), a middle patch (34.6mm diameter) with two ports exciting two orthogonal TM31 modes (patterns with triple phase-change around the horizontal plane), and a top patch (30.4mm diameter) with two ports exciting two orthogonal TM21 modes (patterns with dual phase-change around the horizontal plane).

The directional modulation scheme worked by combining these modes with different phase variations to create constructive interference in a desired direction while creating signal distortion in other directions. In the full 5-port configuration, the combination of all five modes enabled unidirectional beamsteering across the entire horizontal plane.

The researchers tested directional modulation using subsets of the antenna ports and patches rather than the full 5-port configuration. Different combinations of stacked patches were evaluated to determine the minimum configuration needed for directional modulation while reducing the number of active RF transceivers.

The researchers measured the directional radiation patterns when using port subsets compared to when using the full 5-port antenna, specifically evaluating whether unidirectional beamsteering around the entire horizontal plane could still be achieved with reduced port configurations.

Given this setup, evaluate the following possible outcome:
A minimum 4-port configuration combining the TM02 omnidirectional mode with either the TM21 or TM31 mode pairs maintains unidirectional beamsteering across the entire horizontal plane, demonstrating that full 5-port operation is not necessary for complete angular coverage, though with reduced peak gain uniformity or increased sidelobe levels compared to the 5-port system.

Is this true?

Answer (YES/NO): NO